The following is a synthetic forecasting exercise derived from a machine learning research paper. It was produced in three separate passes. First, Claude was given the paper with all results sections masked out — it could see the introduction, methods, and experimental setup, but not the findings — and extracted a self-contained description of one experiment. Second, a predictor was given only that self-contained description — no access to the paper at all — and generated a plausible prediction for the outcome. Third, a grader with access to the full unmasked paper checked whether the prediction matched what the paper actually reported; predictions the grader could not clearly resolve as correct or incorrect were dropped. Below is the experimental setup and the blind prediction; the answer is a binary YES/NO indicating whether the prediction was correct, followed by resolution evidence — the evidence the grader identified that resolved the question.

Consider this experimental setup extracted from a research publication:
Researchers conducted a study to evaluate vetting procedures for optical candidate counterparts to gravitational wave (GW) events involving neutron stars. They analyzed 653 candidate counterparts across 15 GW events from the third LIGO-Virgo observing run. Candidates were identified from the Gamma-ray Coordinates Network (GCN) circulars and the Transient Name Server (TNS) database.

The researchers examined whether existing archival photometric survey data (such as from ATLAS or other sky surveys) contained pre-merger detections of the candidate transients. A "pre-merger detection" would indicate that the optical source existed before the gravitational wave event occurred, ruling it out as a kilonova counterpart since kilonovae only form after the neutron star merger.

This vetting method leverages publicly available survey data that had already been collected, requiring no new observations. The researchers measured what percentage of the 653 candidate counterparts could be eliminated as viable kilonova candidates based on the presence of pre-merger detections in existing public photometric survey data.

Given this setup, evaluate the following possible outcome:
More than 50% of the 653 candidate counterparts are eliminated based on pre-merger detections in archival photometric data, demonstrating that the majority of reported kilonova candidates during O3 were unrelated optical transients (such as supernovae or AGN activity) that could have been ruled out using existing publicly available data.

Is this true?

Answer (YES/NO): NO